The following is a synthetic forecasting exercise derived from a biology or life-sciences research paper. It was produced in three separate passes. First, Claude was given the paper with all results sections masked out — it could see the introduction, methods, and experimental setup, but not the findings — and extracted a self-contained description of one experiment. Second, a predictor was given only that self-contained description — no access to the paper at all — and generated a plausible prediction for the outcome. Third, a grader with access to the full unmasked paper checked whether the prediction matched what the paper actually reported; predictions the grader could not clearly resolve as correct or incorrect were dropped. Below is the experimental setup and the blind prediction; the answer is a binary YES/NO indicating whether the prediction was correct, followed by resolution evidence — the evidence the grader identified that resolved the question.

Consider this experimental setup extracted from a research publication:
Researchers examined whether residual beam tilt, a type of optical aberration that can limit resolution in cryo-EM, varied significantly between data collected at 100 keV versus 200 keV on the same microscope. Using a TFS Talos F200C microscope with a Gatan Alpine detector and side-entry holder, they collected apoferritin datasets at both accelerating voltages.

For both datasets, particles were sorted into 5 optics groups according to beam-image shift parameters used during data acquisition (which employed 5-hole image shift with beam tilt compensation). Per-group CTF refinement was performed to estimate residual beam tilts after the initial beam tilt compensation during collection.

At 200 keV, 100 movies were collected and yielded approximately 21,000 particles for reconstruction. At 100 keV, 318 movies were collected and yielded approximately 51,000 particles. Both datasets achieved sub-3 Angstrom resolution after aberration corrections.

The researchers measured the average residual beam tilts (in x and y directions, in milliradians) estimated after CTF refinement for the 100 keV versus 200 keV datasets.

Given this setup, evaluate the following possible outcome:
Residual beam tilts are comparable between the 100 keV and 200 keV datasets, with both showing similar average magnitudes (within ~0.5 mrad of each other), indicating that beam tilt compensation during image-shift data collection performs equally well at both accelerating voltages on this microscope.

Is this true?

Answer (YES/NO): YES